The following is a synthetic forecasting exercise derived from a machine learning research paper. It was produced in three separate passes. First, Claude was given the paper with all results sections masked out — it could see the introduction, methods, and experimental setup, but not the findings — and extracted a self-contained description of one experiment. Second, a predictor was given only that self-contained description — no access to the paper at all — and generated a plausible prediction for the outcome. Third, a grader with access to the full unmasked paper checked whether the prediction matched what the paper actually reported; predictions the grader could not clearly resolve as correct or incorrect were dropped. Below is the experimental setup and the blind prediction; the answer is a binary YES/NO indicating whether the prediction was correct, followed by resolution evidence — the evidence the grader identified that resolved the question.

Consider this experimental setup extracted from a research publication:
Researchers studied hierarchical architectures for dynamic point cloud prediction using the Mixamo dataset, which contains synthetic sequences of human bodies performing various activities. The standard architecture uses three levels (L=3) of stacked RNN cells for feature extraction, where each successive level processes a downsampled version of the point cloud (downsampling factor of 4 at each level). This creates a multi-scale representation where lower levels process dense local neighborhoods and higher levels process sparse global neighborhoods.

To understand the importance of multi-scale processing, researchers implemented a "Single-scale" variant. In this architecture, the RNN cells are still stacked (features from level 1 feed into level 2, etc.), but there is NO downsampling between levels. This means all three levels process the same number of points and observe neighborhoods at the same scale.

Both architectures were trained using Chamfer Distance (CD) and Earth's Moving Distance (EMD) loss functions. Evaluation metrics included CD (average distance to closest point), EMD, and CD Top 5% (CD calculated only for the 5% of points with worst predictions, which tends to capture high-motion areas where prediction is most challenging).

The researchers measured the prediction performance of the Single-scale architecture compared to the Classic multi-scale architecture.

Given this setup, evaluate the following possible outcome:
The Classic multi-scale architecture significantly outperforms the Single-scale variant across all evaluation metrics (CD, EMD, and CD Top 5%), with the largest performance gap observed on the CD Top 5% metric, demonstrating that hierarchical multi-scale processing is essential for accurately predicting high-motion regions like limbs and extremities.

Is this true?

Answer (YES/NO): NO